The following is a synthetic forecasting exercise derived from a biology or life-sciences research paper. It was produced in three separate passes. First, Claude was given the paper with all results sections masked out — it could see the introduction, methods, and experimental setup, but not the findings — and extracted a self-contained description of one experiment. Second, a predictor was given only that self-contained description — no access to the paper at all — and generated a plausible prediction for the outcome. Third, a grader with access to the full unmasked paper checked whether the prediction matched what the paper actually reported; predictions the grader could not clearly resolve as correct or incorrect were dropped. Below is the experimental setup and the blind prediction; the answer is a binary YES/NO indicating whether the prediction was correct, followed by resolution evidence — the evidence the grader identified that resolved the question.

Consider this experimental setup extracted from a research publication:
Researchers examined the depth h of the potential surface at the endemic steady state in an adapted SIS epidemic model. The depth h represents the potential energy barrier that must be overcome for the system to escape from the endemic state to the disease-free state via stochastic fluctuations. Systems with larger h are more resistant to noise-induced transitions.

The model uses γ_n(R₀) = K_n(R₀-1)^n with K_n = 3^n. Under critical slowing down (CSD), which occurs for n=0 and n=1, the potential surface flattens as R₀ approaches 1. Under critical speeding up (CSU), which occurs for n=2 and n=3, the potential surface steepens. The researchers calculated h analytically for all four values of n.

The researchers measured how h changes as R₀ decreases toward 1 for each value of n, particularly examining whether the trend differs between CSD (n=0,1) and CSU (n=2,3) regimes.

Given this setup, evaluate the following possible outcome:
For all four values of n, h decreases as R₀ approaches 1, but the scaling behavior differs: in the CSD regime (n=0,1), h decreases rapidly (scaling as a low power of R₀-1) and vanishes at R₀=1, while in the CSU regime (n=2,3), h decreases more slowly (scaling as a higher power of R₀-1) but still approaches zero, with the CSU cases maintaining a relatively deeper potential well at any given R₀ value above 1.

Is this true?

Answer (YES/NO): NO